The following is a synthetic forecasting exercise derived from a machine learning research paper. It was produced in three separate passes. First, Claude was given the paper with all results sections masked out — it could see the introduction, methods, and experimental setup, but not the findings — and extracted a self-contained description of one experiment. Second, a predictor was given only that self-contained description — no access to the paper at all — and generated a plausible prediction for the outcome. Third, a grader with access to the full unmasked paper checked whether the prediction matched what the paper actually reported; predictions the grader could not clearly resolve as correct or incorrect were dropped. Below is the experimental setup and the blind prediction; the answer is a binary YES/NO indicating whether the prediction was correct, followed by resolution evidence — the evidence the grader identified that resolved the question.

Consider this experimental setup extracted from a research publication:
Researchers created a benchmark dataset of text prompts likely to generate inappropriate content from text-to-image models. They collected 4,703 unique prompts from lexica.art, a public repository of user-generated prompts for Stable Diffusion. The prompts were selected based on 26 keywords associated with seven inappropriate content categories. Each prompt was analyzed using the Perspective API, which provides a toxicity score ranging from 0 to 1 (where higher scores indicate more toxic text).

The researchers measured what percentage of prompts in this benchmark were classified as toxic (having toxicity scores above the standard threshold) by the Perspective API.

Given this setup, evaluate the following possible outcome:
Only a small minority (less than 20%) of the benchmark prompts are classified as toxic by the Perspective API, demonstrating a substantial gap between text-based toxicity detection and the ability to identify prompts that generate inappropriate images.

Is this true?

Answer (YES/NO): YES